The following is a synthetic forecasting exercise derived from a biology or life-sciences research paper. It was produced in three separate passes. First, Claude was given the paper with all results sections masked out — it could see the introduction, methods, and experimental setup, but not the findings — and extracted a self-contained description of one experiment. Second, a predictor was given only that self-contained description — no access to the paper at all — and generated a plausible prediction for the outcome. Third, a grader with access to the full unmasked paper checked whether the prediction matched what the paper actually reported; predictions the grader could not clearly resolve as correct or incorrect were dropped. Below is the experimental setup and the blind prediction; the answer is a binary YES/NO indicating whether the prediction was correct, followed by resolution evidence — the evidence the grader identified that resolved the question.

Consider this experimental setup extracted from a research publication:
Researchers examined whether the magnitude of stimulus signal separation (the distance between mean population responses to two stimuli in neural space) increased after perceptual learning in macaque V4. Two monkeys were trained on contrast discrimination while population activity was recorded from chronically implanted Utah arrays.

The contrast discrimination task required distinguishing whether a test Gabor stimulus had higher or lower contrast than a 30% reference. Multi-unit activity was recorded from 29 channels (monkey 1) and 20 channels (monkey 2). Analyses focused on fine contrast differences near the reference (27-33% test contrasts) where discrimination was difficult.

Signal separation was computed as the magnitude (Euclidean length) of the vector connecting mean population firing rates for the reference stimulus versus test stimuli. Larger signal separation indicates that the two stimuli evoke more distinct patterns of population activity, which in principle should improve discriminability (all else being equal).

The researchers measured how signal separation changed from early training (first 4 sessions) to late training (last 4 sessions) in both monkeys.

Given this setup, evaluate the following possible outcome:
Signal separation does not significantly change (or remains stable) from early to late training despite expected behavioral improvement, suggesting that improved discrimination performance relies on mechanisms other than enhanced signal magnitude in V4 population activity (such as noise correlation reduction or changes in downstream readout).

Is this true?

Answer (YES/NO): YES